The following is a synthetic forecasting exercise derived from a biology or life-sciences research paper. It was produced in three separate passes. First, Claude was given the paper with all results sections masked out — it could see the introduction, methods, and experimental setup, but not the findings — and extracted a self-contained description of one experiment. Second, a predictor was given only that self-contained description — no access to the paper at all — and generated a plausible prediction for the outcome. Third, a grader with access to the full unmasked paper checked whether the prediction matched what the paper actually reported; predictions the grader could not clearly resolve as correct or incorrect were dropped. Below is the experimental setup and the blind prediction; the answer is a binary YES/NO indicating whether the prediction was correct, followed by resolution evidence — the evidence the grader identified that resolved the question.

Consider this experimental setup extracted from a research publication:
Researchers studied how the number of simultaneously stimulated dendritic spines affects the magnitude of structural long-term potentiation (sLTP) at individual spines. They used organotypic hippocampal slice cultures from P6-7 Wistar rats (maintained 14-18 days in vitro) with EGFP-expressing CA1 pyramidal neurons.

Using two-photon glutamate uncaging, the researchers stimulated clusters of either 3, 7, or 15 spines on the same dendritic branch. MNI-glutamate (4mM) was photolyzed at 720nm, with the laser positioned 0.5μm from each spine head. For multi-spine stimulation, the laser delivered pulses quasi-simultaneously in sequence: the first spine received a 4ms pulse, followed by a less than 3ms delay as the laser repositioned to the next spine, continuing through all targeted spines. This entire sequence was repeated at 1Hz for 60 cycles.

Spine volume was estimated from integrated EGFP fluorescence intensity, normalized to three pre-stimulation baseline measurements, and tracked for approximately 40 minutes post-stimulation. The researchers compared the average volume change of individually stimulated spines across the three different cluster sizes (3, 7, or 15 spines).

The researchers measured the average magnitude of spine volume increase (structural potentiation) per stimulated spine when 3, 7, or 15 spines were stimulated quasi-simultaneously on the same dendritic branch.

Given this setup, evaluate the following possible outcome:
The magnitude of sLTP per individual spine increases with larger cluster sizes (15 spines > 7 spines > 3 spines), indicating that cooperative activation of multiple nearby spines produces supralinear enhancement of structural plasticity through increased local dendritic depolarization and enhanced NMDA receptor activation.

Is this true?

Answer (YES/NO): NO